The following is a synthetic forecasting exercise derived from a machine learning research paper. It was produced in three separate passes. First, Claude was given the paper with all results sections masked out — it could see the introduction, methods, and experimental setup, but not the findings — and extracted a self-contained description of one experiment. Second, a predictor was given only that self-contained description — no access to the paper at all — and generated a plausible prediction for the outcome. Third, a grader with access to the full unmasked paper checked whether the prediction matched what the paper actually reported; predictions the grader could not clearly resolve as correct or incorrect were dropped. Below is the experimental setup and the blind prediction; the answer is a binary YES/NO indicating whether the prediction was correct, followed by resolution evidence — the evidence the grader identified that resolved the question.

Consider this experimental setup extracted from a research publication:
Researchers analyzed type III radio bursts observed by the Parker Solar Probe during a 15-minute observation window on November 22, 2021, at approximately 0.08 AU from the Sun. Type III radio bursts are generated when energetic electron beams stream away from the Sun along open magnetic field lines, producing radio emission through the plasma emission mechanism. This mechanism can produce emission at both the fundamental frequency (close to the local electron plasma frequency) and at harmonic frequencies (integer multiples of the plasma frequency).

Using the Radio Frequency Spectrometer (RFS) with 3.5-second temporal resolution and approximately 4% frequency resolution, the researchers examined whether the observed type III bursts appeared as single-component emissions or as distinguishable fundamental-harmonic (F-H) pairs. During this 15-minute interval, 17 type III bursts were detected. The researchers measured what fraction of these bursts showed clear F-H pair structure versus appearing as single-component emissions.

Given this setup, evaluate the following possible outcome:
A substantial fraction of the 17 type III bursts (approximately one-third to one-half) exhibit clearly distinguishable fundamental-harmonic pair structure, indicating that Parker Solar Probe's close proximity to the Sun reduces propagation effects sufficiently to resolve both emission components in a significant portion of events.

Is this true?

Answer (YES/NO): NO